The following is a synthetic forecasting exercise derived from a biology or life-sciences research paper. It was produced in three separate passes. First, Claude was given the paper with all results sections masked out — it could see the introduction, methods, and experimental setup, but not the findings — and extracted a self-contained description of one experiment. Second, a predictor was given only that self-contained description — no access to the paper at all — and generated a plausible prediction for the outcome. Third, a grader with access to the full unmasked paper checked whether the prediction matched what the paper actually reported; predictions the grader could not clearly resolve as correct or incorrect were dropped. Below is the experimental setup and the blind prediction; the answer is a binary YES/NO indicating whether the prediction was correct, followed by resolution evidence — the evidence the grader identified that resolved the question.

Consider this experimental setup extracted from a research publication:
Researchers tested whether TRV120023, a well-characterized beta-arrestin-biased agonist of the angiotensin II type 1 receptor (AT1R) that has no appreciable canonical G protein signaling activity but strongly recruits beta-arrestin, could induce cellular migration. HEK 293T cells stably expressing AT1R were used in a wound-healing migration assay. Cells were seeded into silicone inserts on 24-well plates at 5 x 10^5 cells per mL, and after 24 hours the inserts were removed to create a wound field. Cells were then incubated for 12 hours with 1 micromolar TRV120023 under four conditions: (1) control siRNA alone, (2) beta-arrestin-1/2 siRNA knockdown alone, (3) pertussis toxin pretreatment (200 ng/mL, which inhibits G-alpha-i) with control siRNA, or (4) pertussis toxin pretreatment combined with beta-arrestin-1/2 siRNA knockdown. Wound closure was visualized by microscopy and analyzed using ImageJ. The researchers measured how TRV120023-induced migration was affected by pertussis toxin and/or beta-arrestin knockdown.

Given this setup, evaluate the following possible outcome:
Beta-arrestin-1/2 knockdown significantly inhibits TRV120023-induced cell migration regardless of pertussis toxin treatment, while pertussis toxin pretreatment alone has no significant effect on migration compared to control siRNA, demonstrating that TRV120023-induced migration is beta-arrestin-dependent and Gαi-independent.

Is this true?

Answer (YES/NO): NO